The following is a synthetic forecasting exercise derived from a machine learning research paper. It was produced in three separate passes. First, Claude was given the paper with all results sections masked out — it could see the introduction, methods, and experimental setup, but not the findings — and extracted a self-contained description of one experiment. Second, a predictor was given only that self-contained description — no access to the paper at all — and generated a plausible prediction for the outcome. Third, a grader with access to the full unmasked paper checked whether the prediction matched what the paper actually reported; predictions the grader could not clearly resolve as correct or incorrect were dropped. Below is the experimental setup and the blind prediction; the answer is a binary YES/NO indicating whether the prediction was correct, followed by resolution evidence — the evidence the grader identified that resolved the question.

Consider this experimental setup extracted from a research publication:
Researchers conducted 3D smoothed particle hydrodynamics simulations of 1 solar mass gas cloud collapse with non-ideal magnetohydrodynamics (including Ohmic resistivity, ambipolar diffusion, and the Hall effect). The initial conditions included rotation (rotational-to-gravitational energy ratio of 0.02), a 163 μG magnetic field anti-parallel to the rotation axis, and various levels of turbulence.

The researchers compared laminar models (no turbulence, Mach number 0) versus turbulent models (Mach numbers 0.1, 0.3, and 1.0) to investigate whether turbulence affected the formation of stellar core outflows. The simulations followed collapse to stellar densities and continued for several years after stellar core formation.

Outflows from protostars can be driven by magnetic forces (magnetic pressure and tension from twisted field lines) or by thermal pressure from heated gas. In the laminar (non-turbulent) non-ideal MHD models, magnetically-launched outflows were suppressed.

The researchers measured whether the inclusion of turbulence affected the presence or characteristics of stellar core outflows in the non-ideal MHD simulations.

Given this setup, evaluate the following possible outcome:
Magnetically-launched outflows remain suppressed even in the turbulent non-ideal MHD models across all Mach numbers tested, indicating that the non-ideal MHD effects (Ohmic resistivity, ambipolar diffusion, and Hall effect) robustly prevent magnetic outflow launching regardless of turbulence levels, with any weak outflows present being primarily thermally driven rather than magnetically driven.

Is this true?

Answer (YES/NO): YES